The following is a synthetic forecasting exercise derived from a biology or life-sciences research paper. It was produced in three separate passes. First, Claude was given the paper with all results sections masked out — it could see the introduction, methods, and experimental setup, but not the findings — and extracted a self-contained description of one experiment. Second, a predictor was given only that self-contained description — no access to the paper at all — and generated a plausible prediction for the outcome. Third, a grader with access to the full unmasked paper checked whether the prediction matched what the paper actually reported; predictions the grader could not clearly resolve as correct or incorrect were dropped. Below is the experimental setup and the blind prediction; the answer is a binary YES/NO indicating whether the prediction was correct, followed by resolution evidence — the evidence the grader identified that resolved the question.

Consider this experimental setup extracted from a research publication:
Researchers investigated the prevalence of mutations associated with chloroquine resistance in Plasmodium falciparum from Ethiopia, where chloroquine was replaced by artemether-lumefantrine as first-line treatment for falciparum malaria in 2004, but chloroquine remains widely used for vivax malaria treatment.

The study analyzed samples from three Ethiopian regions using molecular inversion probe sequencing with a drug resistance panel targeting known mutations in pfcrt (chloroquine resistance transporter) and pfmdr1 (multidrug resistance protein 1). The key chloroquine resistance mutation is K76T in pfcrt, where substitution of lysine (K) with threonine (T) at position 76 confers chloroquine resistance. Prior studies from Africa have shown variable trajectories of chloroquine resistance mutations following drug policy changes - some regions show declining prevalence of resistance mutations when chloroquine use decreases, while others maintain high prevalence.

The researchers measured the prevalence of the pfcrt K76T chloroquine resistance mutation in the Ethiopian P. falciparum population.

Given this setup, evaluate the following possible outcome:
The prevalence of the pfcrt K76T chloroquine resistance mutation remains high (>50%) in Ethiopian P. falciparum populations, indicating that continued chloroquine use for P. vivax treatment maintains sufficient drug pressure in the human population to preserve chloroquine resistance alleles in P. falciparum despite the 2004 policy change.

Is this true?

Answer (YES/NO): YES